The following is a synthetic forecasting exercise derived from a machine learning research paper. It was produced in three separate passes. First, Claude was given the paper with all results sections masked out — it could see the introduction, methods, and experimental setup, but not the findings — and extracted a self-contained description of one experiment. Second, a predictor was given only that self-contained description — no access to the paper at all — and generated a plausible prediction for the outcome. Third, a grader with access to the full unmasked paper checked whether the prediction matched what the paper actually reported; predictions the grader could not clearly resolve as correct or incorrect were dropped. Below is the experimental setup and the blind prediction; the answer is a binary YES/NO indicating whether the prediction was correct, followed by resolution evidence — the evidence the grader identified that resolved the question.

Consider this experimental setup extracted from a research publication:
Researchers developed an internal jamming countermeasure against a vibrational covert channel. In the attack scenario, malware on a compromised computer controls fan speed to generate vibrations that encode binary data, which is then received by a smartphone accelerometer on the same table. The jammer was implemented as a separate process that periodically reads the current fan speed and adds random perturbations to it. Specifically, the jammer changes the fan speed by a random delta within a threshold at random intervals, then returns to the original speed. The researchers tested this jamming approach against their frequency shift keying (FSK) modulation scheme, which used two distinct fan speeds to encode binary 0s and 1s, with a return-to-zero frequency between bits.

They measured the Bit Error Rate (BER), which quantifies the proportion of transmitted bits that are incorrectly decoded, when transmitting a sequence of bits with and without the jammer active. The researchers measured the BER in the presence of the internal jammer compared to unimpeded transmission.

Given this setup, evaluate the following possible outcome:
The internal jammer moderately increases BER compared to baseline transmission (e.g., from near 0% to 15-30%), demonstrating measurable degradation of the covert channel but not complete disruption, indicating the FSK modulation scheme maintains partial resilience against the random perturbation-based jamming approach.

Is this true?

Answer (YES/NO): NO